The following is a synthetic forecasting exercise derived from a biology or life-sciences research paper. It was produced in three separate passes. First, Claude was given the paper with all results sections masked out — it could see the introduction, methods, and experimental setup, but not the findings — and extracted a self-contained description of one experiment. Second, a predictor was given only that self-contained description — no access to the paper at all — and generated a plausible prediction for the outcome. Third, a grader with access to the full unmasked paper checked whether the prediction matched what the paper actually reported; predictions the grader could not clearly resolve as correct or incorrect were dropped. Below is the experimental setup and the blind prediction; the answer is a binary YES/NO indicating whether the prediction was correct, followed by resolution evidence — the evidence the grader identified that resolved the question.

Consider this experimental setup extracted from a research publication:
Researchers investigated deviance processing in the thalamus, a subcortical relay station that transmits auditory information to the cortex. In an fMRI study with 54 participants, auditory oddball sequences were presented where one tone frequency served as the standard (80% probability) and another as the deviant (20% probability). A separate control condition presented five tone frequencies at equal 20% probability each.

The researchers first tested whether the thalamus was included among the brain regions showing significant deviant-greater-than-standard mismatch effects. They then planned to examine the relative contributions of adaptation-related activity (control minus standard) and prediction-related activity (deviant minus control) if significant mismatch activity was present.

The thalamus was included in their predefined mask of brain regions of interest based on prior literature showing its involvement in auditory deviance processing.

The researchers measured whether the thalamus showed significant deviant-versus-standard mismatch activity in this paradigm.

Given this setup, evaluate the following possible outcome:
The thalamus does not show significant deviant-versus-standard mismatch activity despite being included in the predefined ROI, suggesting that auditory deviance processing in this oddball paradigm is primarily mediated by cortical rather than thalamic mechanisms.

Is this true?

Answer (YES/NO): YES